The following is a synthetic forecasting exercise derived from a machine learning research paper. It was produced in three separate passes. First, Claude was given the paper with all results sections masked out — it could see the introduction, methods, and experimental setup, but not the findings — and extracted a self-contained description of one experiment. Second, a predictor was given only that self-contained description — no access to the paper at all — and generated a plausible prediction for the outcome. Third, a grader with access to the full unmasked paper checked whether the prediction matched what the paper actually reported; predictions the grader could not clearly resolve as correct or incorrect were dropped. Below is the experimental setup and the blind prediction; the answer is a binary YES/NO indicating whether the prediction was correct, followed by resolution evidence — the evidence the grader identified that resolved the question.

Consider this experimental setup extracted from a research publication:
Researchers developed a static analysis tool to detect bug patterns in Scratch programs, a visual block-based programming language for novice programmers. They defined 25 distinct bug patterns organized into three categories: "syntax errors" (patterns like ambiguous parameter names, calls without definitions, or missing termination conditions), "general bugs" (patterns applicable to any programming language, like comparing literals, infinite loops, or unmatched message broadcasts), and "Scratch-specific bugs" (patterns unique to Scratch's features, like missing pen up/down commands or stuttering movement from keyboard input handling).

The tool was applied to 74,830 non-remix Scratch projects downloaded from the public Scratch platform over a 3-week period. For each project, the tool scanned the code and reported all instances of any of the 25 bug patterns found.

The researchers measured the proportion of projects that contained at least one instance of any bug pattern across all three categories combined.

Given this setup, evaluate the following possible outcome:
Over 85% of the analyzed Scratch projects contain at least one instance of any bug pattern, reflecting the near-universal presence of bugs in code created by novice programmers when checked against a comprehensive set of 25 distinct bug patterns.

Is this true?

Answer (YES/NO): NO